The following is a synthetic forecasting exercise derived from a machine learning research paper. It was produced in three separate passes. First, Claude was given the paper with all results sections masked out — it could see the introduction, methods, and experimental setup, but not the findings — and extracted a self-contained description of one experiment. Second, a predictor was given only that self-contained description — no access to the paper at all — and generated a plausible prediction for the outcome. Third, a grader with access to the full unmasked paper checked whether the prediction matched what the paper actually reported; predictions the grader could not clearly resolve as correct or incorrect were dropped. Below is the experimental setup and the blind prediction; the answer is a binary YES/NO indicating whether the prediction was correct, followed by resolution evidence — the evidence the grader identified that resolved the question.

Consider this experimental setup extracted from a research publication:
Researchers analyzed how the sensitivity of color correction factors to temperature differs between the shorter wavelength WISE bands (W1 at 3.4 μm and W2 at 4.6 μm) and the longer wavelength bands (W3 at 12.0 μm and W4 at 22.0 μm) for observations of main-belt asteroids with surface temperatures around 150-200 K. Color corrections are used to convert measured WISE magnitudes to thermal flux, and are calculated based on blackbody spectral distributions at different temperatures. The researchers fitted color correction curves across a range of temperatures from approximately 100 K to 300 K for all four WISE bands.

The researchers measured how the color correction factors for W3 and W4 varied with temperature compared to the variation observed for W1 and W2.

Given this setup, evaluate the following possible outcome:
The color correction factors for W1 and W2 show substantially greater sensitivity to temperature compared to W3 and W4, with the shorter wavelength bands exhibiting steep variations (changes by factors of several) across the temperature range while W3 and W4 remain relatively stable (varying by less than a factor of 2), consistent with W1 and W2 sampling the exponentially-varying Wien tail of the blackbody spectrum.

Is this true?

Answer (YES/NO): YES